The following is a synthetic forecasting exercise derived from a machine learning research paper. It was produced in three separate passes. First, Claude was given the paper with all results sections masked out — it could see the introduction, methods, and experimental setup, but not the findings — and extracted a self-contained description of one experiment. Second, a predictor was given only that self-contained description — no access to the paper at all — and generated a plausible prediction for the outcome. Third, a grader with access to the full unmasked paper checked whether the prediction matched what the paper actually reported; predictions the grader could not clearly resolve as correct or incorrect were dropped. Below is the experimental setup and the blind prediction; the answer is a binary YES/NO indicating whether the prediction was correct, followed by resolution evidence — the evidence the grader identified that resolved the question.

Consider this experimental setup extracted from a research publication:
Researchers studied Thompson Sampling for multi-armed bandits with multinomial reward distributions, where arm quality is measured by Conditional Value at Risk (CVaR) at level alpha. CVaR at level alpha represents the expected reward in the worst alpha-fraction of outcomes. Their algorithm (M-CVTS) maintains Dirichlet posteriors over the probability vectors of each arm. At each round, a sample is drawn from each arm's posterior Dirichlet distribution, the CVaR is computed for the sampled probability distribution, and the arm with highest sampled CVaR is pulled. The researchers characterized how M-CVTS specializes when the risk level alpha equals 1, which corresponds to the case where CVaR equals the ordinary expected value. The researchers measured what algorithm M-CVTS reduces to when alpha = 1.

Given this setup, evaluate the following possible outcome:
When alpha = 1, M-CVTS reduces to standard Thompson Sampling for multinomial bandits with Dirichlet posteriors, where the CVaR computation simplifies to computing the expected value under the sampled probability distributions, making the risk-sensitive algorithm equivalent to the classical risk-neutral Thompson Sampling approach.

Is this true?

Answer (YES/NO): YES